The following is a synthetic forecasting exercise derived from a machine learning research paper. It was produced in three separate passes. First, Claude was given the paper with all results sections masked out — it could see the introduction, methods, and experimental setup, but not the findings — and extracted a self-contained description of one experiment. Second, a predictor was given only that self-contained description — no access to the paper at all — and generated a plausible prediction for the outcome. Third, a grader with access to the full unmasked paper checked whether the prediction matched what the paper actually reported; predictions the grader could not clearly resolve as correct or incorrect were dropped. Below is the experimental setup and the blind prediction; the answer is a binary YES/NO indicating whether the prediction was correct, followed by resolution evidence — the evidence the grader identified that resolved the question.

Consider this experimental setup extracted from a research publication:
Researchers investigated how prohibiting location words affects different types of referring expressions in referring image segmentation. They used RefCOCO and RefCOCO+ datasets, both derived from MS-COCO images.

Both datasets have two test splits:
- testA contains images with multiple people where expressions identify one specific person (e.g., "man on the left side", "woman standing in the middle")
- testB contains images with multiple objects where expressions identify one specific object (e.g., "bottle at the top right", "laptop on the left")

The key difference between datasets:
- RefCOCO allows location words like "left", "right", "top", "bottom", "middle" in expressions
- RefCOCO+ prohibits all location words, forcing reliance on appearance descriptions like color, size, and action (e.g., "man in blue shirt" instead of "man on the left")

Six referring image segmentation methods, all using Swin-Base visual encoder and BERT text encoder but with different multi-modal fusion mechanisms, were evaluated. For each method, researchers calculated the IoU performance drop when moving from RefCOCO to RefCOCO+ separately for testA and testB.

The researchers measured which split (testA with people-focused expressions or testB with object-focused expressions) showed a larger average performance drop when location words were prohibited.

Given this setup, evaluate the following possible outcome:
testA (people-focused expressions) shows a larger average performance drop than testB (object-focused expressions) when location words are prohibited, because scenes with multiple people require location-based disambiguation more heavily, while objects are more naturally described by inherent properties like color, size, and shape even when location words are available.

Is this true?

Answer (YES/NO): NO